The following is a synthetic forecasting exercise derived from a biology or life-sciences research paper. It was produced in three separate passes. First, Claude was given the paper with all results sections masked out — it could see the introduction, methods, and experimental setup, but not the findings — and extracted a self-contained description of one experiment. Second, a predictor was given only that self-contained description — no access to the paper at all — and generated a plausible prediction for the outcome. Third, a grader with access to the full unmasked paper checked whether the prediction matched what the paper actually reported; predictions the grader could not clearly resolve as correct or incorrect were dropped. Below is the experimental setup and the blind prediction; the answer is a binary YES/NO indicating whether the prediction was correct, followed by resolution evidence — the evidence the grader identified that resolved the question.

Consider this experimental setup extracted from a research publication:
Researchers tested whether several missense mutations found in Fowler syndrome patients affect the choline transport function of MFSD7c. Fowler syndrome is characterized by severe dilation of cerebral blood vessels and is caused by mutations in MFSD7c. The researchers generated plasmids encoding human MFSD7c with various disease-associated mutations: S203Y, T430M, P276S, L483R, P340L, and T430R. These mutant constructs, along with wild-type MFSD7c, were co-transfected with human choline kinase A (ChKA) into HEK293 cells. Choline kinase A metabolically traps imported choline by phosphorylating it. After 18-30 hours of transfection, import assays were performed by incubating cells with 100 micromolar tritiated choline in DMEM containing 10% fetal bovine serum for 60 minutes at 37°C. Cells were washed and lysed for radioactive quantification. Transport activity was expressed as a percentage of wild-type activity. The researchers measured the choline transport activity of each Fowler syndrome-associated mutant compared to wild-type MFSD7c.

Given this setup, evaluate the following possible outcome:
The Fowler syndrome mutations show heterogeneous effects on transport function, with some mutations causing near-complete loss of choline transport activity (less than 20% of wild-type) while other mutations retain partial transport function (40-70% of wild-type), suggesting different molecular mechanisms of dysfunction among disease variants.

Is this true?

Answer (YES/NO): YES